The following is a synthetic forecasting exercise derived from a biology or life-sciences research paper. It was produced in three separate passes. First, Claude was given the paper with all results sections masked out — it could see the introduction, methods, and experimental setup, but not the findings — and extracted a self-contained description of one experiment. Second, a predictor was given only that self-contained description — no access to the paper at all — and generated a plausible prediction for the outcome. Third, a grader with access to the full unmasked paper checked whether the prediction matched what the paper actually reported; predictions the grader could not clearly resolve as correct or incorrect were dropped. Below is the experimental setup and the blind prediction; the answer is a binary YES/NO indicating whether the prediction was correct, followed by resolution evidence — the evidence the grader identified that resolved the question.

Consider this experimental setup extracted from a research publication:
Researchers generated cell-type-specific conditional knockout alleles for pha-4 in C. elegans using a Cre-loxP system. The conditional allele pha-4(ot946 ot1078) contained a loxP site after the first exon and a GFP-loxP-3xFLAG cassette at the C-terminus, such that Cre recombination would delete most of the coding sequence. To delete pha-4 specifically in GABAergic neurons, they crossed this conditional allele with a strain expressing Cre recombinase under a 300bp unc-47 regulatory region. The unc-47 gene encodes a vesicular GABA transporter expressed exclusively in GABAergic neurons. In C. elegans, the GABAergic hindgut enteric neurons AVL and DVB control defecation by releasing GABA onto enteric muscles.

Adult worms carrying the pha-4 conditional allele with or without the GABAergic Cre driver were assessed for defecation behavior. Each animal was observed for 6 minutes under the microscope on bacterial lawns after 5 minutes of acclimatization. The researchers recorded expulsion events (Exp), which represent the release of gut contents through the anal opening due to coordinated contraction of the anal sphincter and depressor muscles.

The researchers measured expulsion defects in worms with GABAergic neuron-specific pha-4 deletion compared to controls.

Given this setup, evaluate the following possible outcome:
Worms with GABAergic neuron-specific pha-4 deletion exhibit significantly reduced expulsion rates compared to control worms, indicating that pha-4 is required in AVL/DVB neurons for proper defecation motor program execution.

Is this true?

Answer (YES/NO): YES